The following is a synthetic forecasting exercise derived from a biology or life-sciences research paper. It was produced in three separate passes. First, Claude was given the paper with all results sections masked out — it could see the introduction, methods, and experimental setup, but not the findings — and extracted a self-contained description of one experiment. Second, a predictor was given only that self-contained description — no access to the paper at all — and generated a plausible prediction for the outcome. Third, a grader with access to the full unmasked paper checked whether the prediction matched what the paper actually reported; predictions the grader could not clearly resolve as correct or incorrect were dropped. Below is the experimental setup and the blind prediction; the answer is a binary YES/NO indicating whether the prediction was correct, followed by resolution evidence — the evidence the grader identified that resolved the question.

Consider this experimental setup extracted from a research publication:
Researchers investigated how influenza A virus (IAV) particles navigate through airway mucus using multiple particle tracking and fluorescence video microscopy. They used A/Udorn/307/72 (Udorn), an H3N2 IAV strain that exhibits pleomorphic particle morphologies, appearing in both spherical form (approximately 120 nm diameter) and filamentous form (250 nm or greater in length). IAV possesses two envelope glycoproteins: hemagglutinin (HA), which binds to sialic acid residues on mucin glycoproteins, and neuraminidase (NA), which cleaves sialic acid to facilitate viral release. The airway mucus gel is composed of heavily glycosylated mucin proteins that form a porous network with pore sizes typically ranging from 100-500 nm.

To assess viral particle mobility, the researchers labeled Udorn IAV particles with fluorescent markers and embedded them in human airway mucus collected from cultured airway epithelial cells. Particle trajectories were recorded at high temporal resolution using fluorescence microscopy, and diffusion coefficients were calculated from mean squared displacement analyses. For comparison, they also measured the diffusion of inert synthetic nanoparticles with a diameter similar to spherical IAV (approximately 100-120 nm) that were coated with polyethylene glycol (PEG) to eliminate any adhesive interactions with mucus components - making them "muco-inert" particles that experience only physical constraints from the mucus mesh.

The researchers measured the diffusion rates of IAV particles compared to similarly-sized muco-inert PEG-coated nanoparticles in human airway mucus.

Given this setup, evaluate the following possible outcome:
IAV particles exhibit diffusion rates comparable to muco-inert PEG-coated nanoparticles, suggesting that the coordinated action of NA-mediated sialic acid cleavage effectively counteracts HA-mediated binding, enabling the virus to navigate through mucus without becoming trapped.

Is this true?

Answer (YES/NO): NO